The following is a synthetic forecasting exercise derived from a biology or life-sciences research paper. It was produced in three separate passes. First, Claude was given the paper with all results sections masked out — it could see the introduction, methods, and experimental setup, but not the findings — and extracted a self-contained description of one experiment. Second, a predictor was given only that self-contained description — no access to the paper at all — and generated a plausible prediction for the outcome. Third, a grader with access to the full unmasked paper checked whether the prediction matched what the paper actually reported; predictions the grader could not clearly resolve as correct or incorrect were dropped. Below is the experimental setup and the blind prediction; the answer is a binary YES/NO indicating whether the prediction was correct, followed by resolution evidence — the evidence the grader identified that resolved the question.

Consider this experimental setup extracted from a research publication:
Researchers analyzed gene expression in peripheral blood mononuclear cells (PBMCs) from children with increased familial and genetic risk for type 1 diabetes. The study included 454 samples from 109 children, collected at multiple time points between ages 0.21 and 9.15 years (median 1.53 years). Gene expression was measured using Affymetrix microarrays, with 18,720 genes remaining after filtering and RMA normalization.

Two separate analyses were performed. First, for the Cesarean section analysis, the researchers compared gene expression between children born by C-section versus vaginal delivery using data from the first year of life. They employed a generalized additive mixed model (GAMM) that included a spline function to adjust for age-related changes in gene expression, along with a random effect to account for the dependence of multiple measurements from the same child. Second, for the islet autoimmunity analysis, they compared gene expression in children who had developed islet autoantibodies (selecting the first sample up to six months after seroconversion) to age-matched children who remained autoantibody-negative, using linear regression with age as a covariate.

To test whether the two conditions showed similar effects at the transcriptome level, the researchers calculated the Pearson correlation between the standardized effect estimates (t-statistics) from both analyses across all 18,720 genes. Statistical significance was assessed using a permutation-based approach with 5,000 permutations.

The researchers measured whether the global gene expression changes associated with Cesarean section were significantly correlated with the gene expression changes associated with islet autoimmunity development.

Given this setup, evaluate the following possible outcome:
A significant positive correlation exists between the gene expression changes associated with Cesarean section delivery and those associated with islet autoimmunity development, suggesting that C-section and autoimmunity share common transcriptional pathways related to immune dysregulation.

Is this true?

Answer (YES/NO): YES